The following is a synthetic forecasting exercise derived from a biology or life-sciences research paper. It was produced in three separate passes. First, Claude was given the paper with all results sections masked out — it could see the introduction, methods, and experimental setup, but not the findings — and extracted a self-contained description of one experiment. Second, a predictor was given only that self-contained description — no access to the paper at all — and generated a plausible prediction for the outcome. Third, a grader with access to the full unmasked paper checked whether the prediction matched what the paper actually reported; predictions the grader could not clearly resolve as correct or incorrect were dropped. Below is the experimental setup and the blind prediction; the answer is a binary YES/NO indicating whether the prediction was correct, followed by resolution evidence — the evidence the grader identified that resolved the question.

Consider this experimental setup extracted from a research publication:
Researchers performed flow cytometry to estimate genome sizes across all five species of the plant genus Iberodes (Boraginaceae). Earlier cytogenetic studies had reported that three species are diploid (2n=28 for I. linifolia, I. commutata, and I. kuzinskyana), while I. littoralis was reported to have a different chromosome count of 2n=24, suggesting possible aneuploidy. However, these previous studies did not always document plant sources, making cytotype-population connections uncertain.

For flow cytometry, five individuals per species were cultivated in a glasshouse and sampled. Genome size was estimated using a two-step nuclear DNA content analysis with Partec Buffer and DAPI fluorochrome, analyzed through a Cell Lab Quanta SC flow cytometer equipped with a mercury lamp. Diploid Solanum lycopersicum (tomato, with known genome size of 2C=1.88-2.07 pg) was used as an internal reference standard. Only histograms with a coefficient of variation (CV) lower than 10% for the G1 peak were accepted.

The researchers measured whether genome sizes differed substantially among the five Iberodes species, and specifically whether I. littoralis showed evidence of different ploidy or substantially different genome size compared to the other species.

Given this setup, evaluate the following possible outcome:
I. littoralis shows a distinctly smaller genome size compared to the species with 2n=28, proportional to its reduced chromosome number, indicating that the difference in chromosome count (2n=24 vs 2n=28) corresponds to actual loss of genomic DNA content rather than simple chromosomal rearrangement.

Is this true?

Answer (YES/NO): NO